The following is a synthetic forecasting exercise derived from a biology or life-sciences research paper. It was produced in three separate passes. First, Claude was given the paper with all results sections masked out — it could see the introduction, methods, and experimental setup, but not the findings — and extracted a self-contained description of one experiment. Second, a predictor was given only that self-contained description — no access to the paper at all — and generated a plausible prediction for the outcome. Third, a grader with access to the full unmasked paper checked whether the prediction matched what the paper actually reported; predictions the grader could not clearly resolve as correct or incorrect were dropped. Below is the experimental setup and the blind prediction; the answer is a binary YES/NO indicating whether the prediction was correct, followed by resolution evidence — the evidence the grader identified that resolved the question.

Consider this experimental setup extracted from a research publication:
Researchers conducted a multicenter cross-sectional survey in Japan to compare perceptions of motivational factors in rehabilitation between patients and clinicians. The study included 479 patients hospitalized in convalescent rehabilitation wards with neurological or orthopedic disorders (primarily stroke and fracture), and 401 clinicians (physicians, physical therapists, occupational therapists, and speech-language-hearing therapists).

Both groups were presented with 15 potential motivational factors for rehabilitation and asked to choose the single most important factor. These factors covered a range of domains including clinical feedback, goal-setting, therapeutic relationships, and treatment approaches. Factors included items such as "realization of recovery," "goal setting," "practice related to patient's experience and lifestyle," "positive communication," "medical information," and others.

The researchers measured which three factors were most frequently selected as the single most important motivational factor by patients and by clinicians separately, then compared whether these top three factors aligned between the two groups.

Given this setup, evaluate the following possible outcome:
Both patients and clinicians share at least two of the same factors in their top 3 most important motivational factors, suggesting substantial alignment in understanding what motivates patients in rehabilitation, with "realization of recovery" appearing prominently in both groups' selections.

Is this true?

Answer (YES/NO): YES